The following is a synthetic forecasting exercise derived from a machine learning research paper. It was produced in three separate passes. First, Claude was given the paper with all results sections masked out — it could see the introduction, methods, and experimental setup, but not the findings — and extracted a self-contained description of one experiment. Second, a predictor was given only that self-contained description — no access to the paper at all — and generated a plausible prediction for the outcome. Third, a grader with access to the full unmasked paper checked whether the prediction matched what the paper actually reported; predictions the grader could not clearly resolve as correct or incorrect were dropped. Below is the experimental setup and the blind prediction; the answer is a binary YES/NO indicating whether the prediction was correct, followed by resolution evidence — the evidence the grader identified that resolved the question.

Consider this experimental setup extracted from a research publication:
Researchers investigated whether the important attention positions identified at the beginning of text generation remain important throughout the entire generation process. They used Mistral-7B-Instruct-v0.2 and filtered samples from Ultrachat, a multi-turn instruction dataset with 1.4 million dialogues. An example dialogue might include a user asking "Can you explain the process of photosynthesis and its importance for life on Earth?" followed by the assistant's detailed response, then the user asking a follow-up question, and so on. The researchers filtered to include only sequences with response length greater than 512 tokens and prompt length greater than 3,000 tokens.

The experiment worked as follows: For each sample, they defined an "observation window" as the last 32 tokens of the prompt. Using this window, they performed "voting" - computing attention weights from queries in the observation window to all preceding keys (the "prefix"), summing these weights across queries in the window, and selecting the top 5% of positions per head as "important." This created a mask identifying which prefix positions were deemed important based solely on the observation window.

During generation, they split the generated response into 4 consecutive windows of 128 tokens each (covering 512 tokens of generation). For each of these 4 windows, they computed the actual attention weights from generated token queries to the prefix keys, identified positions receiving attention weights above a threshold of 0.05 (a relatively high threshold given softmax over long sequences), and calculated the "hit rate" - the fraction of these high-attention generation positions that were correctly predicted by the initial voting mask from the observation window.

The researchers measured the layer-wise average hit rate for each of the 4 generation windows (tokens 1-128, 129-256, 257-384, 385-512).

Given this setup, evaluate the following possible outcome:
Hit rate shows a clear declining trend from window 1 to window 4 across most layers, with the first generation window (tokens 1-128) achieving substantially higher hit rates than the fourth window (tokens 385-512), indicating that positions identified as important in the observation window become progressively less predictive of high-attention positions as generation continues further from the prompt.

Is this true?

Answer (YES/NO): NO